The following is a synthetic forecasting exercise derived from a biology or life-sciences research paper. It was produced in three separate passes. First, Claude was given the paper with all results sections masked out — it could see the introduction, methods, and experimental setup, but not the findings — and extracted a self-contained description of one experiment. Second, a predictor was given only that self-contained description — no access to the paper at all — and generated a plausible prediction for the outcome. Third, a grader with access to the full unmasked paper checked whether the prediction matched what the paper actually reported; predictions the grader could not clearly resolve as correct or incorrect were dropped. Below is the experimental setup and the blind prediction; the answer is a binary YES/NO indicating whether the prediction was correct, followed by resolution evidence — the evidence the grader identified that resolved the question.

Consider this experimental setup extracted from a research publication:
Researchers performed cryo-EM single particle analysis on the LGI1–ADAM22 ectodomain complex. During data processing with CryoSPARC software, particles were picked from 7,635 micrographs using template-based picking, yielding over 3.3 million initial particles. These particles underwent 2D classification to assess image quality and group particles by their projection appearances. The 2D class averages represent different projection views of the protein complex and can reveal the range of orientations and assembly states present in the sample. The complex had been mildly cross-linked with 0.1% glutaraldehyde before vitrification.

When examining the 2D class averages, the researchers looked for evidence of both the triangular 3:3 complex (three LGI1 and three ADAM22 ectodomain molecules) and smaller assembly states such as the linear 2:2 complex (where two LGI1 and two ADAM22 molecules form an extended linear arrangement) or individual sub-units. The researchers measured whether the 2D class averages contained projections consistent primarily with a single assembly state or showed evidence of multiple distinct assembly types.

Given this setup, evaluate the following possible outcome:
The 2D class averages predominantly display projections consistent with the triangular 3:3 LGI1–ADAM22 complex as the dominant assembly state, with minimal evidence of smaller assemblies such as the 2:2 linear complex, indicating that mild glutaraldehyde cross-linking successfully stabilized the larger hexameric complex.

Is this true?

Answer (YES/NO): NO